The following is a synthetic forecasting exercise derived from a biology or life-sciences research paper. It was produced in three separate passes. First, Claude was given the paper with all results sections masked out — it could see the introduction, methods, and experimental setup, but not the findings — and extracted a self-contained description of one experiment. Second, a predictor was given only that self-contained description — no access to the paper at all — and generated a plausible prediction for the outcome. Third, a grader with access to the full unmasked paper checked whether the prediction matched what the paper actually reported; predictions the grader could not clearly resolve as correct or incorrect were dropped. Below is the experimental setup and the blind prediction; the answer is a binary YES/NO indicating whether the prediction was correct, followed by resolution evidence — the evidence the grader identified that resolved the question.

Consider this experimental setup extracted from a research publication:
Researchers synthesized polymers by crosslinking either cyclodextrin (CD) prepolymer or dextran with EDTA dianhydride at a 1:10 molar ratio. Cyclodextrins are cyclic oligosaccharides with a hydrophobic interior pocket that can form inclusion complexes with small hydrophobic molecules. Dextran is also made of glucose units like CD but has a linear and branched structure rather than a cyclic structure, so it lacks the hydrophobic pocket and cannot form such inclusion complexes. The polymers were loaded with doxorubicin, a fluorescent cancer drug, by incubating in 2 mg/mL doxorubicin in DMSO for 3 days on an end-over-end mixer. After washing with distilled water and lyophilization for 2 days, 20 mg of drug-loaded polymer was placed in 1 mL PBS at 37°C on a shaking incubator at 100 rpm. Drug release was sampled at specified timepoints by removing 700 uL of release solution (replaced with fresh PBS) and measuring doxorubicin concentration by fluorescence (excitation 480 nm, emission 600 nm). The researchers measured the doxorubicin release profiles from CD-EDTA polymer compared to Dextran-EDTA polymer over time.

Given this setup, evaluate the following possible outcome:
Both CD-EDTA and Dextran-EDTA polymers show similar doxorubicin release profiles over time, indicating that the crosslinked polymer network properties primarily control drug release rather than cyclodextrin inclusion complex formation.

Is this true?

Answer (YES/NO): NO